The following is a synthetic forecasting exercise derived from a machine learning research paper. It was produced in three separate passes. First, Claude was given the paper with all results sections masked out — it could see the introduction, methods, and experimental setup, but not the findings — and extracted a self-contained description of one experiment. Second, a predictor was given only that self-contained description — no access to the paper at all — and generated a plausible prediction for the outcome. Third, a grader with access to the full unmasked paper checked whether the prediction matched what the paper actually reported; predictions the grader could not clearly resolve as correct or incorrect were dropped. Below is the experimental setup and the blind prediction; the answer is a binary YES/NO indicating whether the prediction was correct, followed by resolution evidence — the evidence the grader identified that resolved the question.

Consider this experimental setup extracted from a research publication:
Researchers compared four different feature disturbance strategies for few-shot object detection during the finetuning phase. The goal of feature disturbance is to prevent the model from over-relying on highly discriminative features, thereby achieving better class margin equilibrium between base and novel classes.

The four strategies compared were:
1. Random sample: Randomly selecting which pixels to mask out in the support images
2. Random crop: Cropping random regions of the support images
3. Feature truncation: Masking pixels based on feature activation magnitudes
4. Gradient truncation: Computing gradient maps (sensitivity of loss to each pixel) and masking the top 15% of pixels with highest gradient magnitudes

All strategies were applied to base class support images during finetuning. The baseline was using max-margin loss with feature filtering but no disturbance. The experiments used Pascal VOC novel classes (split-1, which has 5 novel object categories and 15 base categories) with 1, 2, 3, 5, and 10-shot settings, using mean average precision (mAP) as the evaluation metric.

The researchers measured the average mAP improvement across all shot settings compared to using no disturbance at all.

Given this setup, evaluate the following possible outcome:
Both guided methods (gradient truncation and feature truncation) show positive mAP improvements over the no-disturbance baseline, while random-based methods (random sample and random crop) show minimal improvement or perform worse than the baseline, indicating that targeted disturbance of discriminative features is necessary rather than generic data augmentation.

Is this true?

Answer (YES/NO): NO